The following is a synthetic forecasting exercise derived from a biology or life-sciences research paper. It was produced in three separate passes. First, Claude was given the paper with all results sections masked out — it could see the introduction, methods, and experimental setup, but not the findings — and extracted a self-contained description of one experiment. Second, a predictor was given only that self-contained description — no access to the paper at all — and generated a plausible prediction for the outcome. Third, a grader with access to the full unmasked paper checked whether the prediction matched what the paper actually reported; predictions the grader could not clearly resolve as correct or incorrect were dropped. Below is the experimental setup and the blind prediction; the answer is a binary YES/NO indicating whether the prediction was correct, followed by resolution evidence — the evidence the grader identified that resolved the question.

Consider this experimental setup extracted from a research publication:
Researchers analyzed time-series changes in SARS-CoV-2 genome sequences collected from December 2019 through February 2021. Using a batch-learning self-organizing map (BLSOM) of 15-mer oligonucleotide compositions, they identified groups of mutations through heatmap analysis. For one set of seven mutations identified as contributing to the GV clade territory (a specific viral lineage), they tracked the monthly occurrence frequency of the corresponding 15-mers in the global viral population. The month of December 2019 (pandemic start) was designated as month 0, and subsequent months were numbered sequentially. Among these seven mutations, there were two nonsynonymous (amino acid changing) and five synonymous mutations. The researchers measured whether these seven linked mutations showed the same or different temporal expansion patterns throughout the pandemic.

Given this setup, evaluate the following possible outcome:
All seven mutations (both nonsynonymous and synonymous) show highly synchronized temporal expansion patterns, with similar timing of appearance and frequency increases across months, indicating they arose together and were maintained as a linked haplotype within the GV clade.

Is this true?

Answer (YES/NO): YES